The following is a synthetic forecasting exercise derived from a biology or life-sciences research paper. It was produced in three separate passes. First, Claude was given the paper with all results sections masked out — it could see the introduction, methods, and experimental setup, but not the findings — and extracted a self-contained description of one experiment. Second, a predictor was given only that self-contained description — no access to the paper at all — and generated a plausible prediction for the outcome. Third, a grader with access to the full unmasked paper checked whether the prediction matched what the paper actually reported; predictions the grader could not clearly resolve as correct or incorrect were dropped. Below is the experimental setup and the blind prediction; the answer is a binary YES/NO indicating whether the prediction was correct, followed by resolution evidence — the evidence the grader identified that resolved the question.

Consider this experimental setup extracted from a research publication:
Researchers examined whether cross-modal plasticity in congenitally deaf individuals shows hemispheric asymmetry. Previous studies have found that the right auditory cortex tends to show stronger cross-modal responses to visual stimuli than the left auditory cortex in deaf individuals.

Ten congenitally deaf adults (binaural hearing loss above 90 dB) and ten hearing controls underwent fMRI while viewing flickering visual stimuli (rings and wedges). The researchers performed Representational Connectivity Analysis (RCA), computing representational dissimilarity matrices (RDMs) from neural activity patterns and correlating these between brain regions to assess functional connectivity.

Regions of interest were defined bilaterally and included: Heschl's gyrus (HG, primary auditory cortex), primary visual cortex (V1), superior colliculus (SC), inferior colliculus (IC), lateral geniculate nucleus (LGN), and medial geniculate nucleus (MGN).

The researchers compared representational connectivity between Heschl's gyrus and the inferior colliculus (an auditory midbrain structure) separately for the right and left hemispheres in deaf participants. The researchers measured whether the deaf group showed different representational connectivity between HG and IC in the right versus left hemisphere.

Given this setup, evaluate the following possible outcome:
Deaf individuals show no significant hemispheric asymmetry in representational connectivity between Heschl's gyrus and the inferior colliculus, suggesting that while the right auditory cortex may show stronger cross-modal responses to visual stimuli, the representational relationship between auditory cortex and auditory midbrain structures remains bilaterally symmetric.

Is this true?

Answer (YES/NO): NO